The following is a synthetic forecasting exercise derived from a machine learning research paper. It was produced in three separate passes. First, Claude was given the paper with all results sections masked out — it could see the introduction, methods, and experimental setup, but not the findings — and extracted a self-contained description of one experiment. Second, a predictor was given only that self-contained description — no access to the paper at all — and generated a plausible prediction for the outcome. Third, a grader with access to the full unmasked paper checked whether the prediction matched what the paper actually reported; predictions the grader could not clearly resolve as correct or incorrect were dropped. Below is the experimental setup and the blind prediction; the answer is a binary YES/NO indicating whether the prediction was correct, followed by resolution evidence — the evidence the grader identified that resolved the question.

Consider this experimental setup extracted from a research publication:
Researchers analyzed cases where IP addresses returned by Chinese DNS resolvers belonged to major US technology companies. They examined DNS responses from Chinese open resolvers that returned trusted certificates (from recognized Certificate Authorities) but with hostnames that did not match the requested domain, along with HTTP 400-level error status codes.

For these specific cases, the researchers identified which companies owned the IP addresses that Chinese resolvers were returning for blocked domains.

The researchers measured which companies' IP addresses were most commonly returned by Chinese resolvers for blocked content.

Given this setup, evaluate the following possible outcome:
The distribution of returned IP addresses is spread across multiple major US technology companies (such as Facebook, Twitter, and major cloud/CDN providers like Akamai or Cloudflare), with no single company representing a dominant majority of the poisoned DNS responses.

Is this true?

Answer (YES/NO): NO